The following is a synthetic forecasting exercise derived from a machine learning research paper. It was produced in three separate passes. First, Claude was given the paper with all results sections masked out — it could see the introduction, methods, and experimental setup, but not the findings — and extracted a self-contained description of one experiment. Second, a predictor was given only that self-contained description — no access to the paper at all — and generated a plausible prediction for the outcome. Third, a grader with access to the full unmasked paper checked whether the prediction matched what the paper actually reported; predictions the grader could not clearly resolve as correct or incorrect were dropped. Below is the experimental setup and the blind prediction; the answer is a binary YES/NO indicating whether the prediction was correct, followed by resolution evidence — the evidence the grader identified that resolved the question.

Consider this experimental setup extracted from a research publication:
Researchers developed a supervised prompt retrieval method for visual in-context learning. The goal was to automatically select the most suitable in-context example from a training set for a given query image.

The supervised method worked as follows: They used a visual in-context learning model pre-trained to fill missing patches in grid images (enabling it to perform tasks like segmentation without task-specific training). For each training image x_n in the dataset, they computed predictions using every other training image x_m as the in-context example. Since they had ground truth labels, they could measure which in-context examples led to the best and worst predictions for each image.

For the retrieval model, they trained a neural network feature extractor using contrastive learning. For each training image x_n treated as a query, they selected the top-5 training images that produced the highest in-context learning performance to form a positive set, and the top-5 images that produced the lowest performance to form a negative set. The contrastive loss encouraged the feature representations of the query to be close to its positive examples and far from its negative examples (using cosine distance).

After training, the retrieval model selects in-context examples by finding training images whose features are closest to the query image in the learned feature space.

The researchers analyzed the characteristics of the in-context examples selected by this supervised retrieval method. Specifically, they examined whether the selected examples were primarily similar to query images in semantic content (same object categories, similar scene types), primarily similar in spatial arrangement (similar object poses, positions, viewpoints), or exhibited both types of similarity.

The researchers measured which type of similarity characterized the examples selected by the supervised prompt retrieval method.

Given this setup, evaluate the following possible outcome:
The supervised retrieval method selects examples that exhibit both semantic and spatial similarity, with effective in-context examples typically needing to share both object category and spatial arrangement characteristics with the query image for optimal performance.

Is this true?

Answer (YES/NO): YES